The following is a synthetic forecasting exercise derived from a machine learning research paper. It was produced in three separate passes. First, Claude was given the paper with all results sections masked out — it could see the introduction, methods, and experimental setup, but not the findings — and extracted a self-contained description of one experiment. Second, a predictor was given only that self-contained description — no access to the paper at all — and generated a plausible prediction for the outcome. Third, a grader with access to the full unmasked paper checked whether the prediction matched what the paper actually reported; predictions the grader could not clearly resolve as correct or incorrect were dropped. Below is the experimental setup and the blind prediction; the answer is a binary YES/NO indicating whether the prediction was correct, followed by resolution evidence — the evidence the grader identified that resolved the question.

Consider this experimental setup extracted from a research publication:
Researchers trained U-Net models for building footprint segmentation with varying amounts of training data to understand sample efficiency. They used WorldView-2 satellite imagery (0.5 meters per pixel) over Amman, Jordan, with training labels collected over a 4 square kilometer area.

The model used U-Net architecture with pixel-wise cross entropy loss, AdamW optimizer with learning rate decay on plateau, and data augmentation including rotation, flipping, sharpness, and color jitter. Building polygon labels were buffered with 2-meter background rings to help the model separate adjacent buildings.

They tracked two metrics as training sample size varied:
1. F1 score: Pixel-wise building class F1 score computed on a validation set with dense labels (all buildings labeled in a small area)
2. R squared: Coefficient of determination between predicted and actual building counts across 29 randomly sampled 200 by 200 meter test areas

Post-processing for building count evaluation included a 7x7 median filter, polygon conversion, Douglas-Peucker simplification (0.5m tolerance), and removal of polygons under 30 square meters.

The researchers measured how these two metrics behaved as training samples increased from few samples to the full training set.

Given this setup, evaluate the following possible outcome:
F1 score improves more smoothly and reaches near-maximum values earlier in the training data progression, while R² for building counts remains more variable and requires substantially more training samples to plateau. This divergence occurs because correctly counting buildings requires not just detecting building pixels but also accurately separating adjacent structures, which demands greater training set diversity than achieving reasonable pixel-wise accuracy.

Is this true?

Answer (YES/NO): NO